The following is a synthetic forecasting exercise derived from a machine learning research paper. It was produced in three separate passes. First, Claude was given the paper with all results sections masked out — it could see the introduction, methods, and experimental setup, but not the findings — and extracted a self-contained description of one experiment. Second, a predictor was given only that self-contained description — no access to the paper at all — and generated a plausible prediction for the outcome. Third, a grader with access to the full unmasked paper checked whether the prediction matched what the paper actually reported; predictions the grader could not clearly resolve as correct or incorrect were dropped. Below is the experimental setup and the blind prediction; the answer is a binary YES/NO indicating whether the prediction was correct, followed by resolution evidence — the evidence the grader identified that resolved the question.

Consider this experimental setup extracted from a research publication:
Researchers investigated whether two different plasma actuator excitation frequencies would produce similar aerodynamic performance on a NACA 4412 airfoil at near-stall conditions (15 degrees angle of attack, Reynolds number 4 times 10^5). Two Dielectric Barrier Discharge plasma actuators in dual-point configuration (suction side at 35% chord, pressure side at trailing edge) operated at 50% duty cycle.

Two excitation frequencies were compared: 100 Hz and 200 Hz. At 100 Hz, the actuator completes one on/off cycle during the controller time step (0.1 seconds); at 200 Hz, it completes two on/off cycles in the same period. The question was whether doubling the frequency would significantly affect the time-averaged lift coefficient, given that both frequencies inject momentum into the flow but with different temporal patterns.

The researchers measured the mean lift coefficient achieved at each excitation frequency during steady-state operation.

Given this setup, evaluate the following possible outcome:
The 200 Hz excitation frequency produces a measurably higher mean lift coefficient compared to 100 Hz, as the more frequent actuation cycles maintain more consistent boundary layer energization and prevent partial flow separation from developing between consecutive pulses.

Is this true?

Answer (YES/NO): NO